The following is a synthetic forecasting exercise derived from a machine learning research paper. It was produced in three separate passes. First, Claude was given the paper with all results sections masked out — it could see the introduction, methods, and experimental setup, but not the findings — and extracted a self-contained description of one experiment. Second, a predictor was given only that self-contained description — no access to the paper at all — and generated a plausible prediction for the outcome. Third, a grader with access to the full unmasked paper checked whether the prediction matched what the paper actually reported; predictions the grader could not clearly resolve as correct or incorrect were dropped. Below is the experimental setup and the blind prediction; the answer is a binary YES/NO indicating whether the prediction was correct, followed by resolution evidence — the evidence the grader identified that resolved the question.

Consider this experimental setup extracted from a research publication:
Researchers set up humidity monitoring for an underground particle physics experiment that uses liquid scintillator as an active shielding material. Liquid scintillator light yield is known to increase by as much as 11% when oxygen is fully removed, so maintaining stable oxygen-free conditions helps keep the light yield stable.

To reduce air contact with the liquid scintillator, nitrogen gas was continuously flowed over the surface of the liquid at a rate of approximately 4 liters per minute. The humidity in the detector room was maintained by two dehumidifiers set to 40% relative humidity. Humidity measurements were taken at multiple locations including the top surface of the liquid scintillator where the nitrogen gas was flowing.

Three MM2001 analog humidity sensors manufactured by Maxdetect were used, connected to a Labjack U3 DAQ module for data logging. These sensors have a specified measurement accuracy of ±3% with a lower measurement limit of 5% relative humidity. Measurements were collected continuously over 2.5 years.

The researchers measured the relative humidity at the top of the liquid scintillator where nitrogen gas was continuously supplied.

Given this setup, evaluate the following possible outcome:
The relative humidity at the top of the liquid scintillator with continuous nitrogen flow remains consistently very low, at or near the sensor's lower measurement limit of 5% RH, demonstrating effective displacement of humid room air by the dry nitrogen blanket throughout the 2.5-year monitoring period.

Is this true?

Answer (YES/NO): NO